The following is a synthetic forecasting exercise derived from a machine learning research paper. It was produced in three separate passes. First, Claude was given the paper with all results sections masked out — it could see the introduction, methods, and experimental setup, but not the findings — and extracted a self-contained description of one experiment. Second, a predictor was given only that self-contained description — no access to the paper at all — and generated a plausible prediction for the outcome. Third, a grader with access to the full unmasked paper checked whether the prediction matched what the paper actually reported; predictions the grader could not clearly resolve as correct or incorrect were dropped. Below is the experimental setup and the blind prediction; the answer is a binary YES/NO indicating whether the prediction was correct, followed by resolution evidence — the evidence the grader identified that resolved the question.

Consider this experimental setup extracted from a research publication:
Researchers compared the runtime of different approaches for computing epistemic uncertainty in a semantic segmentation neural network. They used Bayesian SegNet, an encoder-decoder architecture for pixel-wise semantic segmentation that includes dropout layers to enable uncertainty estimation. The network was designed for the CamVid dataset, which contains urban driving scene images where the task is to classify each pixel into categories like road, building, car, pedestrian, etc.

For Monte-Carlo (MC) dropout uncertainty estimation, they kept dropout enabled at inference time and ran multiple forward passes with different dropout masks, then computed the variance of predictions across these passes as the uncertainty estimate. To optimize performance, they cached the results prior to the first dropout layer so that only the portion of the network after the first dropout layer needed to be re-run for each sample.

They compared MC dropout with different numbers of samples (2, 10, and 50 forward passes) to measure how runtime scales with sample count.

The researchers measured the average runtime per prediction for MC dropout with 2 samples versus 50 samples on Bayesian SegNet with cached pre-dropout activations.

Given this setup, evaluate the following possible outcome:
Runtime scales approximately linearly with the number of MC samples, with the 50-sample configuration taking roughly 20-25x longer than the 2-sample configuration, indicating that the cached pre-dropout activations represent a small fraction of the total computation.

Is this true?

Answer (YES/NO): NO